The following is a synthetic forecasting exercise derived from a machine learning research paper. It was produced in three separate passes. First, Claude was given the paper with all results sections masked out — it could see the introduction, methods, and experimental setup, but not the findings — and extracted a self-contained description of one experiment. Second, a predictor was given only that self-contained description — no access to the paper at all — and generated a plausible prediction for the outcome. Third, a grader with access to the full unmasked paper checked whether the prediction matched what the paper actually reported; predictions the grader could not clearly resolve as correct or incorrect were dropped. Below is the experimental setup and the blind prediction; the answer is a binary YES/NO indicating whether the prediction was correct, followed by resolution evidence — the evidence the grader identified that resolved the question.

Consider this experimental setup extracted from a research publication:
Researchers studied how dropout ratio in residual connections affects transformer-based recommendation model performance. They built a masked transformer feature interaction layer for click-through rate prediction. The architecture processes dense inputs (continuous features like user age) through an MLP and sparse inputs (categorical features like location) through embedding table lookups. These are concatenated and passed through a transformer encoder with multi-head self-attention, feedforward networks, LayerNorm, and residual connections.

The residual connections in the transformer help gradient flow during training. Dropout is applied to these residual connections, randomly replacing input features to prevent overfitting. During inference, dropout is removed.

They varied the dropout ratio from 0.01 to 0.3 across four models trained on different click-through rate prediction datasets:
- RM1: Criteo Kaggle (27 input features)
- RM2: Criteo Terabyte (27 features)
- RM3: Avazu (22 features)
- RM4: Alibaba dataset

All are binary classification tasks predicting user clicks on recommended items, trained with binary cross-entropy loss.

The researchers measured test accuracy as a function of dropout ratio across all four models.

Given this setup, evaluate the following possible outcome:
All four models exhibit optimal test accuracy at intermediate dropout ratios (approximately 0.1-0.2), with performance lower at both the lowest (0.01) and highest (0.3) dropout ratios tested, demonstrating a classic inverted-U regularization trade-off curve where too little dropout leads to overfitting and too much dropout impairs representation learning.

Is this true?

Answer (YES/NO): NO